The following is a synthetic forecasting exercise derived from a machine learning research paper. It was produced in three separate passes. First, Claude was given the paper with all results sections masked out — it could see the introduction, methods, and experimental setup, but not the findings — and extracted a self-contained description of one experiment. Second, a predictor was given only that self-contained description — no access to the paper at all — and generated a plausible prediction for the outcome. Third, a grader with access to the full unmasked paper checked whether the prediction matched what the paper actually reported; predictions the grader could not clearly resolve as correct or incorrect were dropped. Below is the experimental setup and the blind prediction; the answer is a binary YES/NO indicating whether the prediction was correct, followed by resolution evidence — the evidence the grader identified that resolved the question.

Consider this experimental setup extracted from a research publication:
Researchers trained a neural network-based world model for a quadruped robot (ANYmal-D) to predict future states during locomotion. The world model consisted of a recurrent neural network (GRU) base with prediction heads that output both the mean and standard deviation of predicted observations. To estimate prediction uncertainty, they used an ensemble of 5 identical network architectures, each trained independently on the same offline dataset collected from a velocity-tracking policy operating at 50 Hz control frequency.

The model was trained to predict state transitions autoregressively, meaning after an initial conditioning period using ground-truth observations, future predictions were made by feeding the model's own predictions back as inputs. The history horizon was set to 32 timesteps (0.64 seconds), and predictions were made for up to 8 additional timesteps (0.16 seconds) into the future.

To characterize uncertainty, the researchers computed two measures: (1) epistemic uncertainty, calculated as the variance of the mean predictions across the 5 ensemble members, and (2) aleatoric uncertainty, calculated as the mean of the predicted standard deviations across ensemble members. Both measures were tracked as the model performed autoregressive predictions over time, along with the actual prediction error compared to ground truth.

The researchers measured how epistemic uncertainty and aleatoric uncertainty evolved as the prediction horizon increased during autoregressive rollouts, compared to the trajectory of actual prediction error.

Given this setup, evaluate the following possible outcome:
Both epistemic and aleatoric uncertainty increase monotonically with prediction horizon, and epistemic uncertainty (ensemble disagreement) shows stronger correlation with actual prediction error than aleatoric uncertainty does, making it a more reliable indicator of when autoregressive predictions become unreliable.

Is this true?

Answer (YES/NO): NO